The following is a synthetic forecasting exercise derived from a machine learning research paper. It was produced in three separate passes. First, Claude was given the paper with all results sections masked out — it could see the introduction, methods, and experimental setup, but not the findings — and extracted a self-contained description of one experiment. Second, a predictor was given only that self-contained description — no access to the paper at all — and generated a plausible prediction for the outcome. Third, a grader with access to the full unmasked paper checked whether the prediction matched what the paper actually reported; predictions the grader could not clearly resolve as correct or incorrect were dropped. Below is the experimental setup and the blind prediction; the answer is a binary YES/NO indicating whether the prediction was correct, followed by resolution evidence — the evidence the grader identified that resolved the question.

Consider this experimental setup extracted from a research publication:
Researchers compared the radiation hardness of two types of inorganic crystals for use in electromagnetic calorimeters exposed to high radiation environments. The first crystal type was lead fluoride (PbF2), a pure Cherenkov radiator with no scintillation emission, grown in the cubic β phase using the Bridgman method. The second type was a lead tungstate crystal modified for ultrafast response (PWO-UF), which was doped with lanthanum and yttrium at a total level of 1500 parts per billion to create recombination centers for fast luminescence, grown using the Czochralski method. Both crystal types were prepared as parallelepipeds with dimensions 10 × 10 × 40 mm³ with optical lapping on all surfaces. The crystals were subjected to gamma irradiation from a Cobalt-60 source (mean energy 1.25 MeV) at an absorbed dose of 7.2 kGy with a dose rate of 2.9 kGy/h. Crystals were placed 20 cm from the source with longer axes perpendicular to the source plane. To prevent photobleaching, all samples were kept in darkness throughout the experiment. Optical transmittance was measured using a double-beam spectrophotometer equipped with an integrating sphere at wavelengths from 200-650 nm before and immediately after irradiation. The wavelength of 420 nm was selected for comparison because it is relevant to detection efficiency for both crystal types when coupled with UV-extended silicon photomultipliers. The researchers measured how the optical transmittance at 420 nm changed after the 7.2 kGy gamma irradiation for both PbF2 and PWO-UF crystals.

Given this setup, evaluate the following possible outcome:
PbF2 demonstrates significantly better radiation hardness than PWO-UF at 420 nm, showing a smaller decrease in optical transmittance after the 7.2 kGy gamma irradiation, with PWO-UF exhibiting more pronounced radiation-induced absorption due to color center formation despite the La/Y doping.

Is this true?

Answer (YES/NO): NO